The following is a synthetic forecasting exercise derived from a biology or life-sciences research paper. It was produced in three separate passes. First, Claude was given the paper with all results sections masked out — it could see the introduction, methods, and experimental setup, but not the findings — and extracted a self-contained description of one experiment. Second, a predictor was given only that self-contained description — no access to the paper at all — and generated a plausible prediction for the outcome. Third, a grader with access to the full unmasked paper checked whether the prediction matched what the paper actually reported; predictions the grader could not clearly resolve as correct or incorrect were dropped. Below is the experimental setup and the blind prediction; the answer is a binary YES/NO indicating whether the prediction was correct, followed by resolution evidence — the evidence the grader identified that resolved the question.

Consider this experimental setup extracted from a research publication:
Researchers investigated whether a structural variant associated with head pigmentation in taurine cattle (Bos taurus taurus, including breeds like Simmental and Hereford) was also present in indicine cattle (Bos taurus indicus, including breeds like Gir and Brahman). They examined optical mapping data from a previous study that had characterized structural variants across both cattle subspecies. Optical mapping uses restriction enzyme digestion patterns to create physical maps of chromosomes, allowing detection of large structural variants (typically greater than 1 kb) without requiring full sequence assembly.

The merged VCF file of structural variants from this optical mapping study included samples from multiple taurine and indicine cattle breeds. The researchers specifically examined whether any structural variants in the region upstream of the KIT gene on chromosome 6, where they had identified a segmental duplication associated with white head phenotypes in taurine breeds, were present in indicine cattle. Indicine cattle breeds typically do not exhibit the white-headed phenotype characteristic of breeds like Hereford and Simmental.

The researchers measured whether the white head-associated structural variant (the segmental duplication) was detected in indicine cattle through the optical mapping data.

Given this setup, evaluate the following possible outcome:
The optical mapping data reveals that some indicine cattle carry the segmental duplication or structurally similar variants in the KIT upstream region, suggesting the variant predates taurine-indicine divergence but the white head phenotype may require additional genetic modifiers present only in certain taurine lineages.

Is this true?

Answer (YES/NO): NO